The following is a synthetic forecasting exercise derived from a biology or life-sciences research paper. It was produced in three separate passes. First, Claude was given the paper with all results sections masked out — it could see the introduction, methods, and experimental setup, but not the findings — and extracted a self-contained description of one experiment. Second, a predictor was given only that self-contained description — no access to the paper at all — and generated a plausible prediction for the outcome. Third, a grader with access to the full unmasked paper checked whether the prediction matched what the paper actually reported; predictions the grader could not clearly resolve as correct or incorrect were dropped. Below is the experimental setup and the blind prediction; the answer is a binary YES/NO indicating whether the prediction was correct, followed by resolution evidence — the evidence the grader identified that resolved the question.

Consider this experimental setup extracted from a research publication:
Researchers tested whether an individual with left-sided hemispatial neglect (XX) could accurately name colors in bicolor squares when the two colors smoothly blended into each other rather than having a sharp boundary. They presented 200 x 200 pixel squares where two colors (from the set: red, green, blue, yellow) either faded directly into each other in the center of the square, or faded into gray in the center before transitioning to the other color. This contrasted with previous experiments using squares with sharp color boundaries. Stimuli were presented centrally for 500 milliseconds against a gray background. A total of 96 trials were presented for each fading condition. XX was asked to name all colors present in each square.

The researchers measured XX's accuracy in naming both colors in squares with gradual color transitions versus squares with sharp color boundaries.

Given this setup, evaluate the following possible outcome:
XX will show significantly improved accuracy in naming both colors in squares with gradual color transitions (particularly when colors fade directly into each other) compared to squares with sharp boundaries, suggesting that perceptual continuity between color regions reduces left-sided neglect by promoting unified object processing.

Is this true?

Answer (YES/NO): NO